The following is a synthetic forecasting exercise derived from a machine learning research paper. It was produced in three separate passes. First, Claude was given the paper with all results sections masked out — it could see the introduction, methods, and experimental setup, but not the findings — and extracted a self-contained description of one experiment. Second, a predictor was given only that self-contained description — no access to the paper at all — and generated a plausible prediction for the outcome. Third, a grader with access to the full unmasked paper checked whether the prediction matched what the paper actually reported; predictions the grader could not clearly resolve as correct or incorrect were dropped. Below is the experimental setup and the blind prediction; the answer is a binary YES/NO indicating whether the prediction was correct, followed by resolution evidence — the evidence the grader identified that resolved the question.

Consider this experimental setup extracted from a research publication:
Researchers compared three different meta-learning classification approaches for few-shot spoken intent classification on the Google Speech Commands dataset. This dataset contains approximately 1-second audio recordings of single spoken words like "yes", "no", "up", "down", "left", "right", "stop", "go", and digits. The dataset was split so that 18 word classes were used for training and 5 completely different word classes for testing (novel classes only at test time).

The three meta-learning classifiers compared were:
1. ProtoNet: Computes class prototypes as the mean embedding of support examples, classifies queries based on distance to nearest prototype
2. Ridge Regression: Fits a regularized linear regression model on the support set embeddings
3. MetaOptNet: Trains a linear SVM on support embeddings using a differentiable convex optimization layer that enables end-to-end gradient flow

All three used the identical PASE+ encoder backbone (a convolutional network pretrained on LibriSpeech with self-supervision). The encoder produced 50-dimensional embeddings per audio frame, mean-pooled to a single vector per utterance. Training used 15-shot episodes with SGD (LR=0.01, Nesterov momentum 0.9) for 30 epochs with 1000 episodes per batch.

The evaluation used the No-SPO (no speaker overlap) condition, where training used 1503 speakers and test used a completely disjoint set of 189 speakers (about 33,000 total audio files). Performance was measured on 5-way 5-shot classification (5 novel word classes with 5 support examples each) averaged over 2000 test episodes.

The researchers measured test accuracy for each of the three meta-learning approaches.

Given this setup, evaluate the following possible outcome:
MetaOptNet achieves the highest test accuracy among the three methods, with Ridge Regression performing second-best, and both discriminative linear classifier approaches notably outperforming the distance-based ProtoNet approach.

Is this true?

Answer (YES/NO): YES